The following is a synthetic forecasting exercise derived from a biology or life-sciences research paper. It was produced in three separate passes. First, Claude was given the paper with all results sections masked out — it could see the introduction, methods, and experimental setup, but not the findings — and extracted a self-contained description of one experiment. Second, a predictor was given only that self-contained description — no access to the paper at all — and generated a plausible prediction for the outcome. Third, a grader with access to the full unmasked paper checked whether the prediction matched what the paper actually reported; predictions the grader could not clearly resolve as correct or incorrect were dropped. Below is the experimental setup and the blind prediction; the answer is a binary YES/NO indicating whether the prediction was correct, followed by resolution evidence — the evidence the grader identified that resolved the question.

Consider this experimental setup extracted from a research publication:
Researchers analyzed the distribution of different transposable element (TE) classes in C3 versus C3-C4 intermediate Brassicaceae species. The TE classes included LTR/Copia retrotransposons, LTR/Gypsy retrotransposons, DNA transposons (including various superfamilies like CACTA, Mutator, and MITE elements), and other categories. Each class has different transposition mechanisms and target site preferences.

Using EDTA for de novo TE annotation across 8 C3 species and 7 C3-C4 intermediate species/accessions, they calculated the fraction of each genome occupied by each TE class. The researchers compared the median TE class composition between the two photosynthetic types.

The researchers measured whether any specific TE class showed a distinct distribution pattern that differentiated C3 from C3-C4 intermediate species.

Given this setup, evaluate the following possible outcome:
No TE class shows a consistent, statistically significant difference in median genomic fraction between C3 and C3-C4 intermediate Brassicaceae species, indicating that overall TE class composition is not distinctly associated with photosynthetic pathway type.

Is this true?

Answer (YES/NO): NO